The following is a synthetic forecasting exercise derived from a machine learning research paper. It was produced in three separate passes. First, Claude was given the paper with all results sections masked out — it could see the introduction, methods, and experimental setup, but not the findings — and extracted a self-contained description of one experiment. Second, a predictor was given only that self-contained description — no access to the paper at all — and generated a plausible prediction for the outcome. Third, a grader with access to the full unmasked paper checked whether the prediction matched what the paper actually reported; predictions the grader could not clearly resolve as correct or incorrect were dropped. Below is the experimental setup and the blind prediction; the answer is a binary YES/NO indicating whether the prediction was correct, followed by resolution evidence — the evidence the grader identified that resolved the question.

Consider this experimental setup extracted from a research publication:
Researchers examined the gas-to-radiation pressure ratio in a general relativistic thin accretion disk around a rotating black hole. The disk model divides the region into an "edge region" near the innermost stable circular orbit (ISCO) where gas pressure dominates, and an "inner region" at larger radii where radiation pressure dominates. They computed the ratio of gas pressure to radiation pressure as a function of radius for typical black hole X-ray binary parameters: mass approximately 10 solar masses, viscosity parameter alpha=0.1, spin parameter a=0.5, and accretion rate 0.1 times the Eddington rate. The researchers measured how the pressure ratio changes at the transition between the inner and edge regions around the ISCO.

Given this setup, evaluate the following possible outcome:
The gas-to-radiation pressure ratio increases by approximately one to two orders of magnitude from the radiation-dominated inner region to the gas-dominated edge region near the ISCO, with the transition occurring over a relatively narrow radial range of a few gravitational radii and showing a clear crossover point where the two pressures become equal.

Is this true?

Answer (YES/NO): NO